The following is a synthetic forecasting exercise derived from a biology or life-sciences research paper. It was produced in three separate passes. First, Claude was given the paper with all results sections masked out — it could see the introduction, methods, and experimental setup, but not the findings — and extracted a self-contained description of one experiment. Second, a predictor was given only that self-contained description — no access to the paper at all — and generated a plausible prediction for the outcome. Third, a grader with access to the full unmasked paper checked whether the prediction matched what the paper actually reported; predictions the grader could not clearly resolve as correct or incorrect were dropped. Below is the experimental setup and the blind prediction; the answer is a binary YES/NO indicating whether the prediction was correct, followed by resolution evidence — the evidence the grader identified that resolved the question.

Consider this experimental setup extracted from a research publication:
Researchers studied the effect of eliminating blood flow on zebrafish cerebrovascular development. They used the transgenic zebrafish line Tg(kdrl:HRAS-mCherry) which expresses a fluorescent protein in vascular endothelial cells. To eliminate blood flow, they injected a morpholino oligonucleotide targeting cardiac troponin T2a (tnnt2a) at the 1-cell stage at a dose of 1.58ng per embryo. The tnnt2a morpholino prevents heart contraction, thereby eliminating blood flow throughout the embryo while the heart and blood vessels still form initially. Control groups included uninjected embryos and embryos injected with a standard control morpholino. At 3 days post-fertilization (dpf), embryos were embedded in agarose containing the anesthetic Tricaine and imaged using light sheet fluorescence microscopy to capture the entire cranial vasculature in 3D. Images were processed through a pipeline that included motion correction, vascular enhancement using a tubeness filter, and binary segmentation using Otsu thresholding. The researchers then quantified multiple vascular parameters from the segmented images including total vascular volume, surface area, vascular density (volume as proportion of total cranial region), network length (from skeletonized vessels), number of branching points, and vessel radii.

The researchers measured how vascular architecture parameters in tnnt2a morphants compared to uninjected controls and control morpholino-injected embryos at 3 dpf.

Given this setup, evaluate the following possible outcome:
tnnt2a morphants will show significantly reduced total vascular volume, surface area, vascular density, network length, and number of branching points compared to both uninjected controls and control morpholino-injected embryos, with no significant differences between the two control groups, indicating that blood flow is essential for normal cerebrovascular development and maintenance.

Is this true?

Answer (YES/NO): NO